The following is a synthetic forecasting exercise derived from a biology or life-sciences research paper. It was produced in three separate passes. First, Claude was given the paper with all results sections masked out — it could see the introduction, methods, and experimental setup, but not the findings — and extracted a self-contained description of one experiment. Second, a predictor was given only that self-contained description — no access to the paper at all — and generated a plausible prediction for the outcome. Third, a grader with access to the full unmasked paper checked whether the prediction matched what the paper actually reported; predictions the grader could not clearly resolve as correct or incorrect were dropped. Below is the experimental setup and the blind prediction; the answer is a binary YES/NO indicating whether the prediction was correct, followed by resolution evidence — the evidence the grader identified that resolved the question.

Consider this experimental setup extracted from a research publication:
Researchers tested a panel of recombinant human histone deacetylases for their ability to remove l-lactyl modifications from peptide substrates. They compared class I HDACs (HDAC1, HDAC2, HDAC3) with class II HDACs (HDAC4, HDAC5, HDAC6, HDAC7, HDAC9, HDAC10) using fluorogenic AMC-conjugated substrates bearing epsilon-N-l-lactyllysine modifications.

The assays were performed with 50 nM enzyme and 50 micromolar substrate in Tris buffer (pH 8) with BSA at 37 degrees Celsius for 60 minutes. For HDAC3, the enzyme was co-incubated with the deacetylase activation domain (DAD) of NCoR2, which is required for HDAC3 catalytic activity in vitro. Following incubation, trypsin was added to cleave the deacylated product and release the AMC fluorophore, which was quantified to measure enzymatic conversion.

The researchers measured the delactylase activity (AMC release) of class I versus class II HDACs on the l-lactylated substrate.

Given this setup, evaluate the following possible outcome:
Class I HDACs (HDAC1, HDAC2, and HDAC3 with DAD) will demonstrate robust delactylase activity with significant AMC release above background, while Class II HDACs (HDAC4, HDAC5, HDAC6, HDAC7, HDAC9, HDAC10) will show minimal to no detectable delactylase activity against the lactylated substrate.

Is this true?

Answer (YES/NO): YES